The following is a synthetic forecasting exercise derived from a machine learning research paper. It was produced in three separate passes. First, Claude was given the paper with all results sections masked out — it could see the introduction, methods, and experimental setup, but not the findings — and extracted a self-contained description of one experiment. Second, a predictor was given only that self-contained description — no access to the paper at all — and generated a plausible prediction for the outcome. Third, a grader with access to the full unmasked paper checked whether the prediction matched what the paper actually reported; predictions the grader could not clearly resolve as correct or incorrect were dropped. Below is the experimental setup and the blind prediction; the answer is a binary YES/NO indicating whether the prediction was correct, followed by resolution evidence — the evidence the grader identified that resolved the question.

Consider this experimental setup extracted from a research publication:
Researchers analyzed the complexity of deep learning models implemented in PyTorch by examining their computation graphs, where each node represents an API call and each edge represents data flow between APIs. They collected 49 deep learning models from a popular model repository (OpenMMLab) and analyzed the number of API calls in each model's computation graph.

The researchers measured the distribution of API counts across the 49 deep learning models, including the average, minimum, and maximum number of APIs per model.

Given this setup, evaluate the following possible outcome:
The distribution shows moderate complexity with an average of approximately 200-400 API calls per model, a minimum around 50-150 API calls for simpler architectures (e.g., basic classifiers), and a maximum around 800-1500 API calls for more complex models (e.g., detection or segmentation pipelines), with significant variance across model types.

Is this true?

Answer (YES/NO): NO